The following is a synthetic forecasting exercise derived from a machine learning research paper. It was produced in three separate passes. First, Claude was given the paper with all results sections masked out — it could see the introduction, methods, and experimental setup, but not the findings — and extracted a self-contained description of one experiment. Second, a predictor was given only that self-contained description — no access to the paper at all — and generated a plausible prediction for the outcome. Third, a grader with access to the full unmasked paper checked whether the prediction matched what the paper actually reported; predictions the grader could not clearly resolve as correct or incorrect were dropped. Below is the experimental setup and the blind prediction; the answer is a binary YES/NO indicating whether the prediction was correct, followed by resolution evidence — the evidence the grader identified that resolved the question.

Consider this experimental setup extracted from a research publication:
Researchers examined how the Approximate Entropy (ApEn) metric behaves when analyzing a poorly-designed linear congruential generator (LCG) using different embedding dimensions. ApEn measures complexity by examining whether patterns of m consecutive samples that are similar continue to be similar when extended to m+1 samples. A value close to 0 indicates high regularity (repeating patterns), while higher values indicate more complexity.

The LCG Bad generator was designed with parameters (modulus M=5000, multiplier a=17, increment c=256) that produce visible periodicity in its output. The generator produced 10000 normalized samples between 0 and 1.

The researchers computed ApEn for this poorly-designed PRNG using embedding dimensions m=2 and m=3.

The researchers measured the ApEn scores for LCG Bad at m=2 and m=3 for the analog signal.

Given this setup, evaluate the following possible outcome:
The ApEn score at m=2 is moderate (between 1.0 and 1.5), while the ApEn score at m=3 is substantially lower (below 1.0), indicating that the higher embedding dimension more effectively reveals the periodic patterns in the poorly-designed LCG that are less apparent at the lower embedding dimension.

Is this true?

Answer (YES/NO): NO